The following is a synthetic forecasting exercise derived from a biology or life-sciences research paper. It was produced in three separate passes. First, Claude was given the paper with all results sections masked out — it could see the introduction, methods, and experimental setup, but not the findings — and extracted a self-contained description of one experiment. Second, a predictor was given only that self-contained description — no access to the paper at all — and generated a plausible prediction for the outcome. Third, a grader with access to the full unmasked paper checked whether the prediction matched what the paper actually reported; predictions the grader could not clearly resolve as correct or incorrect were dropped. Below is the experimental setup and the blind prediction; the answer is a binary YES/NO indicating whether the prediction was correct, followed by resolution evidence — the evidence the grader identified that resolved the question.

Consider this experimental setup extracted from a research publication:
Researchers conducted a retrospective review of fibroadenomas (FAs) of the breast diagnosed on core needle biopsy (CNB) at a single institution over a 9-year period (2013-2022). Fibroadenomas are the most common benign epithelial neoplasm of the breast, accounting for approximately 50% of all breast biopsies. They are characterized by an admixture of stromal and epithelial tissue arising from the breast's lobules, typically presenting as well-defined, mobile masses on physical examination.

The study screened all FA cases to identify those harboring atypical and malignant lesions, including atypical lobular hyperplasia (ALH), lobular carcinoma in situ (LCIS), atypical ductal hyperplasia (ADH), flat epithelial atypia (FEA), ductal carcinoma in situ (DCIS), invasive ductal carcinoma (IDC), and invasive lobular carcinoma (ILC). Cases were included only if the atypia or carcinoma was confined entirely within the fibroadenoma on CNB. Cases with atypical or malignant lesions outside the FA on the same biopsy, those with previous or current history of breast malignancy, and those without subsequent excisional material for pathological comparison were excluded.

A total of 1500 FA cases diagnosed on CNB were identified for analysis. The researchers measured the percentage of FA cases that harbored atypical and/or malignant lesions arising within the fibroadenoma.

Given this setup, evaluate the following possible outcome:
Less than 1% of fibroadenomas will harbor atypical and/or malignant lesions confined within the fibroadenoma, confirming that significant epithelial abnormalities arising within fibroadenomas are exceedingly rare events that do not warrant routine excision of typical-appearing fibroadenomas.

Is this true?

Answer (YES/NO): NO